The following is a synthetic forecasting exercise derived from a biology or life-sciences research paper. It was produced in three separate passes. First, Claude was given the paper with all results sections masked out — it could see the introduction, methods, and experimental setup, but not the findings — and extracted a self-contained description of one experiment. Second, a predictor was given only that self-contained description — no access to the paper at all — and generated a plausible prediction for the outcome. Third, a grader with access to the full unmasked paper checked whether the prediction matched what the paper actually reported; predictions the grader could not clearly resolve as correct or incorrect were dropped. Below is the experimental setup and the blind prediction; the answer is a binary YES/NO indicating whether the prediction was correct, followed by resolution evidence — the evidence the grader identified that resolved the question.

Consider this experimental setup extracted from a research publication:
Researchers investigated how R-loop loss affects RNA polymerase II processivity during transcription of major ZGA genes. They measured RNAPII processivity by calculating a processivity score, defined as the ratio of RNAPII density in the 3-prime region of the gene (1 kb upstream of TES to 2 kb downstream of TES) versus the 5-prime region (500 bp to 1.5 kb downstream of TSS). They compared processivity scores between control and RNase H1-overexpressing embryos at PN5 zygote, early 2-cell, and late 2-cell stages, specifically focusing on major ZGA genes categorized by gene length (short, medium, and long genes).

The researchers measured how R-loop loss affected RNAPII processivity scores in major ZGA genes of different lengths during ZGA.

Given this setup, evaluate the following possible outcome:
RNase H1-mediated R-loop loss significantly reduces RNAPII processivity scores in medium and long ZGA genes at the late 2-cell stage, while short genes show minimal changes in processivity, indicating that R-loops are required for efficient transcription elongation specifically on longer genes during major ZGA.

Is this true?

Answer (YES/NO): NO